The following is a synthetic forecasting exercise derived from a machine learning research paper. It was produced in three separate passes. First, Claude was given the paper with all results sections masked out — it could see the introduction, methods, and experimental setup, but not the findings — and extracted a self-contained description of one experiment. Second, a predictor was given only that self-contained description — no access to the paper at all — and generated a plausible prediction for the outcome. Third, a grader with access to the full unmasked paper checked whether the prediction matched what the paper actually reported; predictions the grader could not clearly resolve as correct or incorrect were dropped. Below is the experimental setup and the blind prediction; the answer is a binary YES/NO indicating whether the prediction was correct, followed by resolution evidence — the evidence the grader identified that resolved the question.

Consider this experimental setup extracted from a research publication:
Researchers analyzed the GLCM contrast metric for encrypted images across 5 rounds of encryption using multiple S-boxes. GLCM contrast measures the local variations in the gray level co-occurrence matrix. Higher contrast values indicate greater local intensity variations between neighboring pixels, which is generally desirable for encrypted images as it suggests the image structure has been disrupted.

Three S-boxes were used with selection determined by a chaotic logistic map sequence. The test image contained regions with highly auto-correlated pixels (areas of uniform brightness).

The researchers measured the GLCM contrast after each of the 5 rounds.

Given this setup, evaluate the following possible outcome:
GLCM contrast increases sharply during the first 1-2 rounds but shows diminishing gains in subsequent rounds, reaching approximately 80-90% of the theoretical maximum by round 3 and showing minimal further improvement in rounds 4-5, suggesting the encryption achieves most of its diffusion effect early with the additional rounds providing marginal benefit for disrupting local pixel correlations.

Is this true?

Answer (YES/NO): NO